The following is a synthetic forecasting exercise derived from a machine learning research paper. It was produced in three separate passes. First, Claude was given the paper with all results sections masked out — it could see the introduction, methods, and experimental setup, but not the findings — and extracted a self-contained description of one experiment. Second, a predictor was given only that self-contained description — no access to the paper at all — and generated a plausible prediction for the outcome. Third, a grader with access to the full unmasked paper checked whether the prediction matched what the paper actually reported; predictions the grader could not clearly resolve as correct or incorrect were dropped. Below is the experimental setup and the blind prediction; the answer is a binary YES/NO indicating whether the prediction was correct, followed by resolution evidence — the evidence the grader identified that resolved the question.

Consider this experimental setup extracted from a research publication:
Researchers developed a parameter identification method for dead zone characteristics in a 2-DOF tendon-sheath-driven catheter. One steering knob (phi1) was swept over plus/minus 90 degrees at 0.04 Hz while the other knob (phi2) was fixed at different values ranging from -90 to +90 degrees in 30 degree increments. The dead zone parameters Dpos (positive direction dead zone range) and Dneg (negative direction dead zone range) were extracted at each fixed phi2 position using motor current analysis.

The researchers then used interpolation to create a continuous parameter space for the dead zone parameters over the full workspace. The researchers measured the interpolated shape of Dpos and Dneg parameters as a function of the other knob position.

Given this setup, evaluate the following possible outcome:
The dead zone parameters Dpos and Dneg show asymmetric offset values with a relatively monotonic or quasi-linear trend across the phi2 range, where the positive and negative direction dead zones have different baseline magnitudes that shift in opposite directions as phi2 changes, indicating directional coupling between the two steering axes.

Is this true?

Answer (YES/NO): NO